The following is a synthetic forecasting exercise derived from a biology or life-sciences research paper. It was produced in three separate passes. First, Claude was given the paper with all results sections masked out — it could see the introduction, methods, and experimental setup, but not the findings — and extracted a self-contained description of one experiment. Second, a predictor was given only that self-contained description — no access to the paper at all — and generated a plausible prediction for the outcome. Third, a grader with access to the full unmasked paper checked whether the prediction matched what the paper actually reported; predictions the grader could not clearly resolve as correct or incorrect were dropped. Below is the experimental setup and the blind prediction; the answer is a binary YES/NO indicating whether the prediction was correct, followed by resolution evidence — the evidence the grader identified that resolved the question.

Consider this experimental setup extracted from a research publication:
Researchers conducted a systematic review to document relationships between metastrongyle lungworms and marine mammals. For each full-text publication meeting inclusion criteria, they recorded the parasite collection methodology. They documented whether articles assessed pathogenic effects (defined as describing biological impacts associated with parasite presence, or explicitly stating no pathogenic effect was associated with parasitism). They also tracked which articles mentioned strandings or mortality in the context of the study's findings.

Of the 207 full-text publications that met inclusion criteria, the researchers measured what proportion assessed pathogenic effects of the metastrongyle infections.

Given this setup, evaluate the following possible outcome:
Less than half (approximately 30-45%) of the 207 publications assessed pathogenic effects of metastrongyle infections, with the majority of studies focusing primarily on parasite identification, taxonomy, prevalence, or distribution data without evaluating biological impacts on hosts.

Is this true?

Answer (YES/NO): NO